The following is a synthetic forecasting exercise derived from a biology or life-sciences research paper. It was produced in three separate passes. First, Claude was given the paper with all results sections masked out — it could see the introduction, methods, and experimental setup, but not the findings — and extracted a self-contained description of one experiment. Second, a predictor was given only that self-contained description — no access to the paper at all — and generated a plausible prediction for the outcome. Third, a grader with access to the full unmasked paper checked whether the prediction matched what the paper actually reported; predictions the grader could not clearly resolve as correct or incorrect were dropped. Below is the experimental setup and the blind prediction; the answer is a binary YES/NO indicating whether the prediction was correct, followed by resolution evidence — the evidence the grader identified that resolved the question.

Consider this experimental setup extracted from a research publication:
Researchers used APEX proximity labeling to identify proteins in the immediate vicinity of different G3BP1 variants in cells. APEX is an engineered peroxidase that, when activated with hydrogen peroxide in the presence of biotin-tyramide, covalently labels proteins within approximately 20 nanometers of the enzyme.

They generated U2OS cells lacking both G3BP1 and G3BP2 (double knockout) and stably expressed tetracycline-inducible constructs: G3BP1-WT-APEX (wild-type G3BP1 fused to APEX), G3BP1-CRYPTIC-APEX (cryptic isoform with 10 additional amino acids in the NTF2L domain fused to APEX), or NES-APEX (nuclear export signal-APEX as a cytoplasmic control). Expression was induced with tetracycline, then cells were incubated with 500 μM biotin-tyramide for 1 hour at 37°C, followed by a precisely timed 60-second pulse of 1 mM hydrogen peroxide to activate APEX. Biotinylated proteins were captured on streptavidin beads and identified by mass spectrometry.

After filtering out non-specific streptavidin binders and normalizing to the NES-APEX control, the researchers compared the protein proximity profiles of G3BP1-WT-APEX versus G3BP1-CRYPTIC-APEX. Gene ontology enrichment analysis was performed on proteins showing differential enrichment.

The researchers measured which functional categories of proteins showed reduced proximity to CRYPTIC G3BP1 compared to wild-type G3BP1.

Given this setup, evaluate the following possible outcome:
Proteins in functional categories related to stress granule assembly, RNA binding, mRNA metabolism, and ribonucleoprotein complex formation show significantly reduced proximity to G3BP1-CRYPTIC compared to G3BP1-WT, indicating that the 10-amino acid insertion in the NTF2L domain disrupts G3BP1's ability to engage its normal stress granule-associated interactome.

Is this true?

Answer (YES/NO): YES